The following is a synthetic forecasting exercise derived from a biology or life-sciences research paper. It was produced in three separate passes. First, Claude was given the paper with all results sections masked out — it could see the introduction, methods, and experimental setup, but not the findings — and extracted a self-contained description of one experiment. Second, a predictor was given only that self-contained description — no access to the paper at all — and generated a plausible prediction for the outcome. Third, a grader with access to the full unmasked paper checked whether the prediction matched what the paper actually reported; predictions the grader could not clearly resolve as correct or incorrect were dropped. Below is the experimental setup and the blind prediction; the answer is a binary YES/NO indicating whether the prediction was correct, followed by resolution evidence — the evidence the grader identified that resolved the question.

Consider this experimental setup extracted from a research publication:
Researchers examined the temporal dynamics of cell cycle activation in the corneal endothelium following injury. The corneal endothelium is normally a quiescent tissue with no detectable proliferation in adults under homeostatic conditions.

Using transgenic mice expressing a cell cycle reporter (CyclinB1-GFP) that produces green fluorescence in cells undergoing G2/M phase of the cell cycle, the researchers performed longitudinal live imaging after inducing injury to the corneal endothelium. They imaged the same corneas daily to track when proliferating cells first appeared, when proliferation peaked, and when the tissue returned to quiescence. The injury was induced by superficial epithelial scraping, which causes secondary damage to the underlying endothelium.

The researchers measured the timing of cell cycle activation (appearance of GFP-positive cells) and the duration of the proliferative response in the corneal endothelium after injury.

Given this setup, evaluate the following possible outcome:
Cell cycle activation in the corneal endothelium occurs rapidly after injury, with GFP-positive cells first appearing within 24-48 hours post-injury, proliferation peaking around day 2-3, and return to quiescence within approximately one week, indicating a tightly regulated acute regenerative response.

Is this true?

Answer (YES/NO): YES